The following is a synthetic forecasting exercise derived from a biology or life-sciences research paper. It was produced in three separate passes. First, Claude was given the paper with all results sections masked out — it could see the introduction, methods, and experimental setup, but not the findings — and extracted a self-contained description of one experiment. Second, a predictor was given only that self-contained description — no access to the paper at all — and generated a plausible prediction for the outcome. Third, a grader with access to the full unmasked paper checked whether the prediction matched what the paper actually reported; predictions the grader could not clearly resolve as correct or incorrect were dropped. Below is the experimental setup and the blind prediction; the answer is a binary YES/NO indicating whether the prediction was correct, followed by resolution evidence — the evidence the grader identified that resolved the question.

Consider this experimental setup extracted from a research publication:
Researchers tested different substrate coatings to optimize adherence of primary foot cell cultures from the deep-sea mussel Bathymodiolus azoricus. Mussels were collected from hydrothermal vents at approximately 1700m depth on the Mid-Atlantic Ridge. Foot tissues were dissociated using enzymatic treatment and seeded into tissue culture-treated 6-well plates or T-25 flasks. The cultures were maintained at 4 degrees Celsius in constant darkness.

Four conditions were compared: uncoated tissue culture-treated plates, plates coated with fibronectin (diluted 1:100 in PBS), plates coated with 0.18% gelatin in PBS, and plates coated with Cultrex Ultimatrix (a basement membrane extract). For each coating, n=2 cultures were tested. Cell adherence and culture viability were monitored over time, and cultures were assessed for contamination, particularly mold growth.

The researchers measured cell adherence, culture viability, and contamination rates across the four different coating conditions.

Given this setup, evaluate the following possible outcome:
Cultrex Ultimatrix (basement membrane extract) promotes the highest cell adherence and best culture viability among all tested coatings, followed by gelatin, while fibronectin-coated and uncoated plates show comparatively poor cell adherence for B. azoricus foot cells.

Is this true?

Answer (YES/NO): NO